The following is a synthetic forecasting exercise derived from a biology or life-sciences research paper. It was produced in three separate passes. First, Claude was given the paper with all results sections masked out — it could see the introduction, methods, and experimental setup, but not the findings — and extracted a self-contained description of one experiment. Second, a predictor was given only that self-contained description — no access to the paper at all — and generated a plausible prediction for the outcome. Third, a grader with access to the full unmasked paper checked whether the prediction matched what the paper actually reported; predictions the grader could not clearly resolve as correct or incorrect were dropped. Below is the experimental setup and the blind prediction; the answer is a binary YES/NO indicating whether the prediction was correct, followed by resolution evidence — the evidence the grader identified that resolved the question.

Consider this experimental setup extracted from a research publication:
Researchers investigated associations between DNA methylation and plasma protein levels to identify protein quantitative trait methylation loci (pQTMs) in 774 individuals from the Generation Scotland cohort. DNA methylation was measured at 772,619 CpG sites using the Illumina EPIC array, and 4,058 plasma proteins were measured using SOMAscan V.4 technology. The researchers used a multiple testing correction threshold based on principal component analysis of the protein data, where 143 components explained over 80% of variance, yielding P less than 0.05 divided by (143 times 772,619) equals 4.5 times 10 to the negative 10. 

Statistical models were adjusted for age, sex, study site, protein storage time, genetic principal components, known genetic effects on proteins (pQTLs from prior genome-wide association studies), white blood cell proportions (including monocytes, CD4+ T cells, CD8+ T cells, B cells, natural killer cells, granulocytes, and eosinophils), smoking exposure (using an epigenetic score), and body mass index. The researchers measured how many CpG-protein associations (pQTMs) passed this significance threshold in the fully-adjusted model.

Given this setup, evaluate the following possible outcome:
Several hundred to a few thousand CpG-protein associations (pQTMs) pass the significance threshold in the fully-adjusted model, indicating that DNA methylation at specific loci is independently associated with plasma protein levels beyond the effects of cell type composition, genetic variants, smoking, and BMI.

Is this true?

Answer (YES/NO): YES